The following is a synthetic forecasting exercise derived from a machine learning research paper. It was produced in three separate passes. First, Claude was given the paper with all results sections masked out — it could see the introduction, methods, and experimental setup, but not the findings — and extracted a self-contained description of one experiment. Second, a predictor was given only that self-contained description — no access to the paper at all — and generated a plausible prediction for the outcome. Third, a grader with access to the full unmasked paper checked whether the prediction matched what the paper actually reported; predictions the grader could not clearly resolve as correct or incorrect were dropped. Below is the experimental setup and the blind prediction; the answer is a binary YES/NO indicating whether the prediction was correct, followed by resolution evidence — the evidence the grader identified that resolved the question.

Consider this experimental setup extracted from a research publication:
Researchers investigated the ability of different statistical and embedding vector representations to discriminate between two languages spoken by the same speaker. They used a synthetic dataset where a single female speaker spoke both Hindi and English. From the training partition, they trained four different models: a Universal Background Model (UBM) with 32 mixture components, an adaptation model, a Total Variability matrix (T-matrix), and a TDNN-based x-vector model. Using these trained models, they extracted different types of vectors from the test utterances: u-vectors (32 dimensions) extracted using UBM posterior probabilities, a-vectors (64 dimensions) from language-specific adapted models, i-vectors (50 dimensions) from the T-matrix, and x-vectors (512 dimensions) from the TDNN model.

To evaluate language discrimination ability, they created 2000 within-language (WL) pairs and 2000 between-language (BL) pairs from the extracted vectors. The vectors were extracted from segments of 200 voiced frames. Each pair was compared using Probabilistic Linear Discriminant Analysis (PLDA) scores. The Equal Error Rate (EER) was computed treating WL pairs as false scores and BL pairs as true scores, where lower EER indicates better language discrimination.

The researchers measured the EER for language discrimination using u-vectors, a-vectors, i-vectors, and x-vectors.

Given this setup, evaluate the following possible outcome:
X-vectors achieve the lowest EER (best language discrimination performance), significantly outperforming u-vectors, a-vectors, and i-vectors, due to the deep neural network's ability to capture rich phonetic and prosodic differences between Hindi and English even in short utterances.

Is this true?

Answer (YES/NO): YES